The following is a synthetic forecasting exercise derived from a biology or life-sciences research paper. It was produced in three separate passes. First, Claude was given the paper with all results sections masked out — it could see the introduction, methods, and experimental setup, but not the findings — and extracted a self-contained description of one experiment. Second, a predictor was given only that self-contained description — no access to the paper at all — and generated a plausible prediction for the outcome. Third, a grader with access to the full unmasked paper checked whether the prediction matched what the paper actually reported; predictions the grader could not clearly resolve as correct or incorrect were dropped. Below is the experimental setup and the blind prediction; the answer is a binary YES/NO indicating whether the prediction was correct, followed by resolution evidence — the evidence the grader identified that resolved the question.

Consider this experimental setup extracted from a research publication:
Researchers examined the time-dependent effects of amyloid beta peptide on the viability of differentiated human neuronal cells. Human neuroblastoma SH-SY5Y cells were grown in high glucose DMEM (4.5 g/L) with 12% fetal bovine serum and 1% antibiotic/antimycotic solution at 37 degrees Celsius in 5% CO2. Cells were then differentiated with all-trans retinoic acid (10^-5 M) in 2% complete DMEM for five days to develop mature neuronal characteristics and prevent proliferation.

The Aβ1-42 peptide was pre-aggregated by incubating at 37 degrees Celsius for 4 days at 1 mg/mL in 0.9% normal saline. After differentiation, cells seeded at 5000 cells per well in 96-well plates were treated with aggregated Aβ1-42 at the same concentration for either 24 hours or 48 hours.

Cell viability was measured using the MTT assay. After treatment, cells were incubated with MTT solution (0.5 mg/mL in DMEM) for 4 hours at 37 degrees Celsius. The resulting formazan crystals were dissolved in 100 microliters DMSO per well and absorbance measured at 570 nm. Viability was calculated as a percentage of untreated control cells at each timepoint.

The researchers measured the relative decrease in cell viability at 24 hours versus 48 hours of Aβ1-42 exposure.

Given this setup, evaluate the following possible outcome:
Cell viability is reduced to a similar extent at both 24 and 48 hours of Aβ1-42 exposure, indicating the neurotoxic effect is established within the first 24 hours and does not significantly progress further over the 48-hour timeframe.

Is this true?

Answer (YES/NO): YES